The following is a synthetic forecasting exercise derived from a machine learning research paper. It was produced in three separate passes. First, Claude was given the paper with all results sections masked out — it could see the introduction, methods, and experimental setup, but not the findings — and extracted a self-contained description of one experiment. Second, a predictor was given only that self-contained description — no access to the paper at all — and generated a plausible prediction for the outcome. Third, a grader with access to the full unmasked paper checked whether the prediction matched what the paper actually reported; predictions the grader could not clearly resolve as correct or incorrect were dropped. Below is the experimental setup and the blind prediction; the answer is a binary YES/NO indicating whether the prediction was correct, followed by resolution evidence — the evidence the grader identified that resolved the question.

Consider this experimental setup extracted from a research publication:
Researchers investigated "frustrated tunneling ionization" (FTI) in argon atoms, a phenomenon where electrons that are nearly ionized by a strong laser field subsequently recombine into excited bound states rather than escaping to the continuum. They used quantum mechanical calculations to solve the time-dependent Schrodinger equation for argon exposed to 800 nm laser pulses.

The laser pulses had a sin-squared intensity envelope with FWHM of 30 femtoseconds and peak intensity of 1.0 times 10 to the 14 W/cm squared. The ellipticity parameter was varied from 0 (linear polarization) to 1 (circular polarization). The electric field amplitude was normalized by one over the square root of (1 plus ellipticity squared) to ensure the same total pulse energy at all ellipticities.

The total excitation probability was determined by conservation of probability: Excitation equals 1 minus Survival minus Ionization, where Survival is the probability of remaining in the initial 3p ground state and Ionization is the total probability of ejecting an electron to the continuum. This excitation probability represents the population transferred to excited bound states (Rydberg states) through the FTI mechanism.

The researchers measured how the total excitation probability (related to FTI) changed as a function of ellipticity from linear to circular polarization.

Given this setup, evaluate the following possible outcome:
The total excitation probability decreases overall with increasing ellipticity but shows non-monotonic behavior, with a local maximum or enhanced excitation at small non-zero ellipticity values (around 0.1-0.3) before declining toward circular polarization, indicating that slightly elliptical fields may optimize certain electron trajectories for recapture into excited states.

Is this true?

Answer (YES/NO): NO